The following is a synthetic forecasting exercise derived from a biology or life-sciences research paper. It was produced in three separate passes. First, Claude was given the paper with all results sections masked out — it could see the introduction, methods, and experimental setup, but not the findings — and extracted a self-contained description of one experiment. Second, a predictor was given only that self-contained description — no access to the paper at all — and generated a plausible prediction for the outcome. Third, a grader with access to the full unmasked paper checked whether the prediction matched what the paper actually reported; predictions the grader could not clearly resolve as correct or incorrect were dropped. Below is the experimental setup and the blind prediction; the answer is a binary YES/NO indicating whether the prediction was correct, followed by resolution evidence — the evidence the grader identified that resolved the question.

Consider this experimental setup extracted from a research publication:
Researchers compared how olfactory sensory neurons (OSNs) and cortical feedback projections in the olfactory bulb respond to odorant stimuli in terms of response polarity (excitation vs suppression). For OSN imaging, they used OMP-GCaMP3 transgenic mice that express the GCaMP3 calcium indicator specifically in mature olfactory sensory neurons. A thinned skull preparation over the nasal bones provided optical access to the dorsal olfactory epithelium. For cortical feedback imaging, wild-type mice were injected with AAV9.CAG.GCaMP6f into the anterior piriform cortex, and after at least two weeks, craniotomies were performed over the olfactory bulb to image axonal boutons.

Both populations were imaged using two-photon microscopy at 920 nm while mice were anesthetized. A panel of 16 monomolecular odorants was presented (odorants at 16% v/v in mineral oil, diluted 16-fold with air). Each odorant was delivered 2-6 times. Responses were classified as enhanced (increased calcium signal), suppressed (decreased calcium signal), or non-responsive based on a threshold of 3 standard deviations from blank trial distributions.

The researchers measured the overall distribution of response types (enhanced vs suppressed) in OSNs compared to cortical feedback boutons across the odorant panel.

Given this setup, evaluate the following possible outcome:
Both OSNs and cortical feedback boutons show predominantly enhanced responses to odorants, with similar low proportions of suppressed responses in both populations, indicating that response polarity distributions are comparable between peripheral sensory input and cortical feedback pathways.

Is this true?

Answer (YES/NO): NO